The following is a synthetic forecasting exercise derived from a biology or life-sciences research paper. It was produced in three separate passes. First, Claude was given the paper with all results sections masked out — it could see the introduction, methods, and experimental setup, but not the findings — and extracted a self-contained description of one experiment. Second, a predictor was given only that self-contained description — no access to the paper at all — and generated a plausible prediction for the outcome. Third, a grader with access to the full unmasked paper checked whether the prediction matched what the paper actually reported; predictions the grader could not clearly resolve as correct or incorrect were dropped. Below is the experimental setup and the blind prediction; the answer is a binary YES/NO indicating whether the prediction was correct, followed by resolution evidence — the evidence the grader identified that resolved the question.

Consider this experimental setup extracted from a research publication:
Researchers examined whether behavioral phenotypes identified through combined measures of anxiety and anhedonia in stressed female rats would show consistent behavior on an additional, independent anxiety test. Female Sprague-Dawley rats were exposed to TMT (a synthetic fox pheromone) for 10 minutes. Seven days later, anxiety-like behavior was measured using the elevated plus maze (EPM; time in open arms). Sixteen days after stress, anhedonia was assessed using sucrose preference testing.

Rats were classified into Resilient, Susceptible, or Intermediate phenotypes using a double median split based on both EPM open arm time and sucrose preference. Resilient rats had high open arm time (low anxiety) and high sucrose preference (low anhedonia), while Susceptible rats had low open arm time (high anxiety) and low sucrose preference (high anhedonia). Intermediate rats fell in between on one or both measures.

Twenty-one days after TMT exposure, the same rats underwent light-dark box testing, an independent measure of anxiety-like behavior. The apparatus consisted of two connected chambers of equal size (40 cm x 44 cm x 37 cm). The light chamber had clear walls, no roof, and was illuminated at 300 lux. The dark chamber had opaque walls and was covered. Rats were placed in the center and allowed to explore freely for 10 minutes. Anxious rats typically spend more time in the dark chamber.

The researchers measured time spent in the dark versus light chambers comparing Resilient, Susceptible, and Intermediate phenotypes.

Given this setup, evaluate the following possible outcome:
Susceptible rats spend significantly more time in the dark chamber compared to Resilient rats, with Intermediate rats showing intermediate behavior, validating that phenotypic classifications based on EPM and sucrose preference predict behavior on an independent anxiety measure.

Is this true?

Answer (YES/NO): NO